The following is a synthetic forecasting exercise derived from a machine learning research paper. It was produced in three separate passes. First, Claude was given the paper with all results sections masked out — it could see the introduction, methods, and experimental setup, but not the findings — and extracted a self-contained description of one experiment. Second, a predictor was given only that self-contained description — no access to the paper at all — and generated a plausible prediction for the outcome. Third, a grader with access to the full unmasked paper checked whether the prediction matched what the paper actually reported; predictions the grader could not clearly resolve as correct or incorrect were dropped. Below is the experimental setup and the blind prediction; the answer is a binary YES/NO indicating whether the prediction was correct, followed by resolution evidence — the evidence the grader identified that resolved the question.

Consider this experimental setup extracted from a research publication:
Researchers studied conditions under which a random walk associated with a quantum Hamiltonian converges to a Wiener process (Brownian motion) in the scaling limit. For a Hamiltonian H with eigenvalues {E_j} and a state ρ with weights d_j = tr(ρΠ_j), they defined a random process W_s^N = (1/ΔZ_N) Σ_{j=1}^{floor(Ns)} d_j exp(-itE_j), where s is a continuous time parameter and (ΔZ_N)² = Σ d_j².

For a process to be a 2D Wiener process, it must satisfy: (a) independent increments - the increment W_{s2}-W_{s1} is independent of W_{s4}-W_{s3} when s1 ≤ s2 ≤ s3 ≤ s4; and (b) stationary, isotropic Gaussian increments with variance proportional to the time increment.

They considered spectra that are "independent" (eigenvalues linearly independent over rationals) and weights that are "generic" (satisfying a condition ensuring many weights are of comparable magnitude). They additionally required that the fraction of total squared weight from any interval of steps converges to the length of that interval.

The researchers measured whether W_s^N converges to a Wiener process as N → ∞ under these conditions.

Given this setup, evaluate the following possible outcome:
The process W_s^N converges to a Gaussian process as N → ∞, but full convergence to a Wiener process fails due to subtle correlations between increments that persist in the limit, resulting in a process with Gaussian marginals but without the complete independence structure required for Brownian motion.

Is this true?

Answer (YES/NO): NO